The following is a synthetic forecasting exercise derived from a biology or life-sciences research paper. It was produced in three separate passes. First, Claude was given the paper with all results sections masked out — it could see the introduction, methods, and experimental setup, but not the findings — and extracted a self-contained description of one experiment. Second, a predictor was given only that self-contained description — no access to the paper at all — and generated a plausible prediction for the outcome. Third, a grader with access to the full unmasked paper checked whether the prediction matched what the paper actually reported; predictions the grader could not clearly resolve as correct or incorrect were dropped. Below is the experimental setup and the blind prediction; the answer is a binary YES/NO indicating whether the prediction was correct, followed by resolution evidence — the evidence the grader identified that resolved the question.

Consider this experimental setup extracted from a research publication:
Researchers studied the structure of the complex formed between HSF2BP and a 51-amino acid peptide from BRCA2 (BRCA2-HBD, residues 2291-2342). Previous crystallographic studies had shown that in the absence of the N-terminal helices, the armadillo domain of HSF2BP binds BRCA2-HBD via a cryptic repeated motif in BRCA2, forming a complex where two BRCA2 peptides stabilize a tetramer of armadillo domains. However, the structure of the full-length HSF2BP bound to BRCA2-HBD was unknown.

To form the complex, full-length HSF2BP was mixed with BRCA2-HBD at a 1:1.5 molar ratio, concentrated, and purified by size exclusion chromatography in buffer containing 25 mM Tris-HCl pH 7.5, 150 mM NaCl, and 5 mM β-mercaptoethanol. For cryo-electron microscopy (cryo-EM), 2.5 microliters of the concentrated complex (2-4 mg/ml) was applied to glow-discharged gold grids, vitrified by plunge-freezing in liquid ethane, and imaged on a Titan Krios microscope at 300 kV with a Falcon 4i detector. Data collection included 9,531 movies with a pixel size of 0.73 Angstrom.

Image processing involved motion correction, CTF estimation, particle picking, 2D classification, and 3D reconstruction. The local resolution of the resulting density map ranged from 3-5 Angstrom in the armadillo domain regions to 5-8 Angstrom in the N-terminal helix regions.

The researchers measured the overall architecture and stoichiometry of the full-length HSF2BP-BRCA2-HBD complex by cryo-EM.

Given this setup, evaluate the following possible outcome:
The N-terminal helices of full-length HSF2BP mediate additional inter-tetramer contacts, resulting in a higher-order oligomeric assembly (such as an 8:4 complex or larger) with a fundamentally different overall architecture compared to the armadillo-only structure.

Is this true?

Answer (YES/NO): YES